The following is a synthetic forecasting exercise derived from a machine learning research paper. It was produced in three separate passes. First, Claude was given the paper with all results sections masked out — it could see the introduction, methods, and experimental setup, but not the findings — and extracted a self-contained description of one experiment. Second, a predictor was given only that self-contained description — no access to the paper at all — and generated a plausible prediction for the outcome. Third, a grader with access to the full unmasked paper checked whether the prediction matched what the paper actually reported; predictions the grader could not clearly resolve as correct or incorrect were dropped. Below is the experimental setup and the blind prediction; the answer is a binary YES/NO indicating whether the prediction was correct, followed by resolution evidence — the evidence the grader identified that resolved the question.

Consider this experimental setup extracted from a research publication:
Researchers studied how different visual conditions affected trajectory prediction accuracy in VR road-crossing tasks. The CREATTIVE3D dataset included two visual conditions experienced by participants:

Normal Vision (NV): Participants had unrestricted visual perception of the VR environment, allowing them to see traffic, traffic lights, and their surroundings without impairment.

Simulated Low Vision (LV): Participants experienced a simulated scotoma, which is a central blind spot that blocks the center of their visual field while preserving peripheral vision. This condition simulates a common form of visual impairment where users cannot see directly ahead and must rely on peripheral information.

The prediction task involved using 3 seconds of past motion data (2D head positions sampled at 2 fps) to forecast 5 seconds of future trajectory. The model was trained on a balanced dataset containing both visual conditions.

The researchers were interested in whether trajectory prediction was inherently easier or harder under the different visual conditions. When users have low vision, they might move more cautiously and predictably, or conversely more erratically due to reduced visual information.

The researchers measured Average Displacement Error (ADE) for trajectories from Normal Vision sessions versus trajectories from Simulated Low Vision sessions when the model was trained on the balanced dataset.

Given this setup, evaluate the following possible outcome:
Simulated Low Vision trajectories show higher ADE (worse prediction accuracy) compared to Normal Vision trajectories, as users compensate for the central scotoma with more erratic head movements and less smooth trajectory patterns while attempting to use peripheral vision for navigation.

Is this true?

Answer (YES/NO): NO